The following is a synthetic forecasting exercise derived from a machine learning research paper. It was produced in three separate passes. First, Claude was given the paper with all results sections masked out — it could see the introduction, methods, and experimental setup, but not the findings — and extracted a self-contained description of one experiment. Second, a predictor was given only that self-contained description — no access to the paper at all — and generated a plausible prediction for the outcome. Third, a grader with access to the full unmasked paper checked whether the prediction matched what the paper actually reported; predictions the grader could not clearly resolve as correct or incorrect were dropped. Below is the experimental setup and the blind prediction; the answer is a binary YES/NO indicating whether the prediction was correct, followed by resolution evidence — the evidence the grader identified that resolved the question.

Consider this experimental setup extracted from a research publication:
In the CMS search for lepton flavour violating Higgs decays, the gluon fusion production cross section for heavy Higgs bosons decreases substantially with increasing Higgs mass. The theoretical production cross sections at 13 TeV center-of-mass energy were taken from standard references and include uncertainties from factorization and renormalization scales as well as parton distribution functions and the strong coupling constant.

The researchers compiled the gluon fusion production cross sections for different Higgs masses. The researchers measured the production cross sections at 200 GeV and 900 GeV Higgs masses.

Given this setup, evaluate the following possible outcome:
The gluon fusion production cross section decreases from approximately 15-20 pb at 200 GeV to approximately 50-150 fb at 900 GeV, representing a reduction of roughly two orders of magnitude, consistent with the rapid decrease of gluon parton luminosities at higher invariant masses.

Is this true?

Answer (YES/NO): NO